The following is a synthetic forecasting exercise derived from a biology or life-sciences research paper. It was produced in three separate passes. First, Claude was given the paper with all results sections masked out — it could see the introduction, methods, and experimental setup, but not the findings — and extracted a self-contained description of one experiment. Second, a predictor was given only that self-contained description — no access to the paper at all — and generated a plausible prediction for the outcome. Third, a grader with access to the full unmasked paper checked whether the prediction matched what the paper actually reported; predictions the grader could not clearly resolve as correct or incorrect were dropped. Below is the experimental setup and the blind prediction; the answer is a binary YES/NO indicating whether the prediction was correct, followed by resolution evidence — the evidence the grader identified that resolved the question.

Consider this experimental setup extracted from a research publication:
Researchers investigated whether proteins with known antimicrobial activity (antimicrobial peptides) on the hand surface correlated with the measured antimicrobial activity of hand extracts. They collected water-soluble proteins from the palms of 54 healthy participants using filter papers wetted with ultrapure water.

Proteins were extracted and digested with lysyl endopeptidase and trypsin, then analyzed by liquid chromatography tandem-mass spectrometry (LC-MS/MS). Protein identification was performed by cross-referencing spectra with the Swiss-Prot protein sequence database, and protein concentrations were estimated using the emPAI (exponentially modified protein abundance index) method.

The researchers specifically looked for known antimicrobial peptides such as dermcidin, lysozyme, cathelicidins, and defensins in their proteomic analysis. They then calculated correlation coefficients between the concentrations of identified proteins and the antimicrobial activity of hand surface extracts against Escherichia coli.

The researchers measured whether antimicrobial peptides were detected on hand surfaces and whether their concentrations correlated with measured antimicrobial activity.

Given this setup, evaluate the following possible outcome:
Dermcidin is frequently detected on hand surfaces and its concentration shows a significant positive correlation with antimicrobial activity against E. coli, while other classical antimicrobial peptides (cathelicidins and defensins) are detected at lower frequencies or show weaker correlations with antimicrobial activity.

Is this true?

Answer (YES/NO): NO